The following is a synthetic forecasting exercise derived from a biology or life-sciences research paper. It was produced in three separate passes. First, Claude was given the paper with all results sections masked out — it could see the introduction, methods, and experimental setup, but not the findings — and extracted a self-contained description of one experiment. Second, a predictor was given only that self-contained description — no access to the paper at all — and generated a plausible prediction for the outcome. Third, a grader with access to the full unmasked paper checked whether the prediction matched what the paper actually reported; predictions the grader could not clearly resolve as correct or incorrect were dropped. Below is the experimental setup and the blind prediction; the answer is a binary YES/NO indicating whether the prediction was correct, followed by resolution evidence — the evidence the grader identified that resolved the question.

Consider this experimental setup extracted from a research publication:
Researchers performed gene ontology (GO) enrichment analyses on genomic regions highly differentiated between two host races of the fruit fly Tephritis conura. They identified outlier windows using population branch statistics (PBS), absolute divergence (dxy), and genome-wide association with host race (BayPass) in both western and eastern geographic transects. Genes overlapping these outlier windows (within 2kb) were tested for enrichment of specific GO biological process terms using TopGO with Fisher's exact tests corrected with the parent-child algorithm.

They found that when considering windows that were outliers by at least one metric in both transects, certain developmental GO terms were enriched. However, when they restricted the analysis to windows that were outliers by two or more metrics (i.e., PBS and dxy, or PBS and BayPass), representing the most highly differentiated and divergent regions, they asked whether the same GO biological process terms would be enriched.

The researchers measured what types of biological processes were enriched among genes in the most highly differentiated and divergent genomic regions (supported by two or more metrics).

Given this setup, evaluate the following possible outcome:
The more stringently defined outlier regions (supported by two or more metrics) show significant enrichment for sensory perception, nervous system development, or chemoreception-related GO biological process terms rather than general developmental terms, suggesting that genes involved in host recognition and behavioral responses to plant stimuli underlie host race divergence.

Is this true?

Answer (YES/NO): YES